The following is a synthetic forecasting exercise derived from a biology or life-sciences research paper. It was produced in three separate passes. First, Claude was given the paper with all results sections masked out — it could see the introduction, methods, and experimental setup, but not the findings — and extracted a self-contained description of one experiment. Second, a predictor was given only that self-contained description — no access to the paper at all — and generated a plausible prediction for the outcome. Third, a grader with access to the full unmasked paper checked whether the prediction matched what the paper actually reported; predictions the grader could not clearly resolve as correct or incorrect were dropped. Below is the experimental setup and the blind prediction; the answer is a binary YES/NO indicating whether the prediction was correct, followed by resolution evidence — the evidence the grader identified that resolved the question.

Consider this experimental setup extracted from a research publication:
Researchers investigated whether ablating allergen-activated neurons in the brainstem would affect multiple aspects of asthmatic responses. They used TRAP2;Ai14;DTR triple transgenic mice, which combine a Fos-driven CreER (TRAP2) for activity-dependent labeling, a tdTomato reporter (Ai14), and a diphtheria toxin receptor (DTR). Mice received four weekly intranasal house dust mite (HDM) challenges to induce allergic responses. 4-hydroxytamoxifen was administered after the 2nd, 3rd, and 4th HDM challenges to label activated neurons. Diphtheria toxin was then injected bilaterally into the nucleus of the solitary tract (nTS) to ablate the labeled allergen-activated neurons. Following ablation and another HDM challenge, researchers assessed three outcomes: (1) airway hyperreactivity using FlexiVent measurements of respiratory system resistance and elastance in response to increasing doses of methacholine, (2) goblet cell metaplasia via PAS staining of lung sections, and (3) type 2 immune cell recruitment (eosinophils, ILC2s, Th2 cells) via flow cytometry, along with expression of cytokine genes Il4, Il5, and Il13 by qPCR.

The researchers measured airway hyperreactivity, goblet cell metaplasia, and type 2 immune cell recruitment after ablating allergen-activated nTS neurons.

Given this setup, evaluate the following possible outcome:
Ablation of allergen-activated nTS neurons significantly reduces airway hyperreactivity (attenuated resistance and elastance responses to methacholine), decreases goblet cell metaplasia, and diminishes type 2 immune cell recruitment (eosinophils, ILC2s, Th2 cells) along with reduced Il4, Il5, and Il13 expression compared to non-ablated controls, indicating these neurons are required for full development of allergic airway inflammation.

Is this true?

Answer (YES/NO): NO